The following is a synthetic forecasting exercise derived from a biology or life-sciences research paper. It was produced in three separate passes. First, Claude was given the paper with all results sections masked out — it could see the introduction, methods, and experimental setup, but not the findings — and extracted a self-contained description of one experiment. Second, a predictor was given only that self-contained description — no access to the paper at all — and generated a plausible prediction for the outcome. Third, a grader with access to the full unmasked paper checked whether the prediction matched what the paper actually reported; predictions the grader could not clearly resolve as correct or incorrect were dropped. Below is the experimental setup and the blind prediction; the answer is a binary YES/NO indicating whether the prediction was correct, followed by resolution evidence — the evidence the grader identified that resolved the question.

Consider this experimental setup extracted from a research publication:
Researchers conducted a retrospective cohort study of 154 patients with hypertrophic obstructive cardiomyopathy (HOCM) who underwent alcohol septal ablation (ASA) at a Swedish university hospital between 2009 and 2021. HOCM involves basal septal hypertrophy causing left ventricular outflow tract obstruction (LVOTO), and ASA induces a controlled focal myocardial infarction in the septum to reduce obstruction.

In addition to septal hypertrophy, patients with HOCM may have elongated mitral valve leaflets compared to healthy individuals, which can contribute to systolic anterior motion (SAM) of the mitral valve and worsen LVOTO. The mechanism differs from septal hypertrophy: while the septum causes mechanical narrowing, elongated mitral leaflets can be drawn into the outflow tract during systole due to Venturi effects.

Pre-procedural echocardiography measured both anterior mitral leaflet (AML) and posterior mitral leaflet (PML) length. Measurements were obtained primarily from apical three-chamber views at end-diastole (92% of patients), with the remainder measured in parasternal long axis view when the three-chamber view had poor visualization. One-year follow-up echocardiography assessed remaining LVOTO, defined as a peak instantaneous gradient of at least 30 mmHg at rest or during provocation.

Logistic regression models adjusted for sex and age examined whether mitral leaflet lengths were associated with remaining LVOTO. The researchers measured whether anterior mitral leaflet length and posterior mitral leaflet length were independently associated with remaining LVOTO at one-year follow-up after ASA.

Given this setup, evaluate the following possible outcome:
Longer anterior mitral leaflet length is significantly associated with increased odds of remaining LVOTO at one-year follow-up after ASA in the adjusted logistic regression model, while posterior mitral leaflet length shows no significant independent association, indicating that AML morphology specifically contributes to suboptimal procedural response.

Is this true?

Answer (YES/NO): NO